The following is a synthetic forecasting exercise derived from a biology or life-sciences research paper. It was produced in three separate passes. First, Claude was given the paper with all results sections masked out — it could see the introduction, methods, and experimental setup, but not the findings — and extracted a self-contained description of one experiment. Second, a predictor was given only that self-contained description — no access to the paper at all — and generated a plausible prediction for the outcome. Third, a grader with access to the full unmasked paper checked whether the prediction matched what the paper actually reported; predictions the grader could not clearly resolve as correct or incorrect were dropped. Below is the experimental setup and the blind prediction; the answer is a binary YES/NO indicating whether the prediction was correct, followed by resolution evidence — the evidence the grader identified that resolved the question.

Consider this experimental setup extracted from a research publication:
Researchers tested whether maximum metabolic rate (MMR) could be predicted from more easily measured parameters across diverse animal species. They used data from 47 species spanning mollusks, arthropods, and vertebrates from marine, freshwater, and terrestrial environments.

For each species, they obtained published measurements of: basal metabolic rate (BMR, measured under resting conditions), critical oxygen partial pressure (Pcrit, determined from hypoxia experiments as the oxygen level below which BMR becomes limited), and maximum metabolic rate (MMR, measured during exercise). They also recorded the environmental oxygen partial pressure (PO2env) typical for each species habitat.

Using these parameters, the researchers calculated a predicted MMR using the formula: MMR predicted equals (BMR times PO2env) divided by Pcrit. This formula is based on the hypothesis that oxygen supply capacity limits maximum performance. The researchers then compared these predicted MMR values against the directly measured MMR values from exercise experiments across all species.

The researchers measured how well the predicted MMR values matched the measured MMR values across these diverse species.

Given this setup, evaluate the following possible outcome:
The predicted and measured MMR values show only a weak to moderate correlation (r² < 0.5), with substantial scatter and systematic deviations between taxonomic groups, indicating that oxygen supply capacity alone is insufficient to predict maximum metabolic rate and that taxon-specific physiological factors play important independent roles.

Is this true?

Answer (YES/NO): NO